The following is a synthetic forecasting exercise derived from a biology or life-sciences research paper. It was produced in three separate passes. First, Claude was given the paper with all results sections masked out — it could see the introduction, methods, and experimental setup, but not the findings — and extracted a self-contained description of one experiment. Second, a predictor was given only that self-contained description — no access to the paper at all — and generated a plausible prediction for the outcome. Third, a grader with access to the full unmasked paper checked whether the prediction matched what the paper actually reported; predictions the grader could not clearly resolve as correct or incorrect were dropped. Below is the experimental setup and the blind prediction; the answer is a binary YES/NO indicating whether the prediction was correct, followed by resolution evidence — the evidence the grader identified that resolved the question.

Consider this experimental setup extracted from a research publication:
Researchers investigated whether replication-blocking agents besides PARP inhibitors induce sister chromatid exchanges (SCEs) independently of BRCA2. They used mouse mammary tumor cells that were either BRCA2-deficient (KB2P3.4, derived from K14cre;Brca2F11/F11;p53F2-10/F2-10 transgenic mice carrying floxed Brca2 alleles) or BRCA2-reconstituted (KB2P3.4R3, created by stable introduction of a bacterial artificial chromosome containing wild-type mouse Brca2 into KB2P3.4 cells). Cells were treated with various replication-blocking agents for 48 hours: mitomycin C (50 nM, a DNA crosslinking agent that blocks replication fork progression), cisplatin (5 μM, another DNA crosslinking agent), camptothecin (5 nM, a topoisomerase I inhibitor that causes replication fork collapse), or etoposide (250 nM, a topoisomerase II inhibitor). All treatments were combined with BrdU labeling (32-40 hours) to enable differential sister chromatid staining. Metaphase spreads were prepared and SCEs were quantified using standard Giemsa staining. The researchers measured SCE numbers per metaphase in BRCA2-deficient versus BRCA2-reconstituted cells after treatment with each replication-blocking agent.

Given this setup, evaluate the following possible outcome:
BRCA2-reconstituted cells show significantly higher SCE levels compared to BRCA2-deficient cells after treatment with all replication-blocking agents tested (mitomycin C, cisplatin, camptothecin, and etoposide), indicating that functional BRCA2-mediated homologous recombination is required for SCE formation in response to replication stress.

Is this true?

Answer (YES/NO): NO